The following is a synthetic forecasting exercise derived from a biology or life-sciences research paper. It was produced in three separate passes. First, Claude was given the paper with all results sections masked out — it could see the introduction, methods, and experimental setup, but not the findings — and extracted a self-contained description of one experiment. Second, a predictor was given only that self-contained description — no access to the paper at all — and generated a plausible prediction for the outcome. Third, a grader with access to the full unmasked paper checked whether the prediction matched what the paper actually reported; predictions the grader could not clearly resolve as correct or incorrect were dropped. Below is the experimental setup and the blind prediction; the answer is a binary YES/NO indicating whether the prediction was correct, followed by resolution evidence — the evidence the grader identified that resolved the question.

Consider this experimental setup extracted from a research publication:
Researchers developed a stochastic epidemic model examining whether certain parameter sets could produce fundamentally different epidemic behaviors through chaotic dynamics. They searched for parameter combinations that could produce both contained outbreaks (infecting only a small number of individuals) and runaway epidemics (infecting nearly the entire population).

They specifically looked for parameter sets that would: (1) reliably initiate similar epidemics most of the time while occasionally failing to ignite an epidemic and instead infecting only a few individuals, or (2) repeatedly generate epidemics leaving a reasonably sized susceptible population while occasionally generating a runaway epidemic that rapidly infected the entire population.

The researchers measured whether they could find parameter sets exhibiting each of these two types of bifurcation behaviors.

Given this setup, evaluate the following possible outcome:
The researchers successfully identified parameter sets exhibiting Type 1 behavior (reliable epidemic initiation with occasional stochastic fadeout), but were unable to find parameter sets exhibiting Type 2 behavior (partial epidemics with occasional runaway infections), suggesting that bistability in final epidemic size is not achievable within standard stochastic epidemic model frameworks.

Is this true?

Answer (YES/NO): YES